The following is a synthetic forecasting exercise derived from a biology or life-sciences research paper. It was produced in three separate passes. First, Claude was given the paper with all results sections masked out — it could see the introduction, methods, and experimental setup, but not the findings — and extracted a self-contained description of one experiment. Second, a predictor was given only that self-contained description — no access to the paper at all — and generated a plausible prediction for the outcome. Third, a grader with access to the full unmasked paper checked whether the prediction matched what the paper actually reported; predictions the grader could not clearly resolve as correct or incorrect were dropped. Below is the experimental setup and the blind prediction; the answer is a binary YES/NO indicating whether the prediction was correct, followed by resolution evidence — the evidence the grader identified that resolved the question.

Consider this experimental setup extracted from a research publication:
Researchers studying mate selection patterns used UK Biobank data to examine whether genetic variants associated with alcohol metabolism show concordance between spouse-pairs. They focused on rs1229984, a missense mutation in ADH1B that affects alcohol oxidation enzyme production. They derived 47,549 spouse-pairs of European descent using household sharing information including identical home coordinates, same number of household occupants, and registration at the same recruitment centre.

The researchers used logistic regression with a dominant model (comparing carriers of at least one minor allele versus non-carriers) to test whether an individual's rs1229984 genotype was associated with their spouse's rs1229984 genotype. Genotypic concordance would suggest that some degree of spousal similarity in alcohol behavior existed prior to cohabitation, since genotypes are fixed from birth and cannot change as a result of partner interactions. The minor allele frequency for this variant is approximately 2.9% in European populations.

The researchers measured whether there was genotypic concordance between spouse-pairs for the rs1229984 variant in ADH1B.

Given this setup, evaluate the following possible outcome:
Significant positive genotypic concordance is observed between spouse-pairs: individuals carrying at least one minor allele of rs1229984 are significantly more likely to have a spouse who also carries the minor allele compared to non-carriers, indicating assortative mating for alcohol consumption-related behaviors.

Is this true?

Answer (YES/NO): YES